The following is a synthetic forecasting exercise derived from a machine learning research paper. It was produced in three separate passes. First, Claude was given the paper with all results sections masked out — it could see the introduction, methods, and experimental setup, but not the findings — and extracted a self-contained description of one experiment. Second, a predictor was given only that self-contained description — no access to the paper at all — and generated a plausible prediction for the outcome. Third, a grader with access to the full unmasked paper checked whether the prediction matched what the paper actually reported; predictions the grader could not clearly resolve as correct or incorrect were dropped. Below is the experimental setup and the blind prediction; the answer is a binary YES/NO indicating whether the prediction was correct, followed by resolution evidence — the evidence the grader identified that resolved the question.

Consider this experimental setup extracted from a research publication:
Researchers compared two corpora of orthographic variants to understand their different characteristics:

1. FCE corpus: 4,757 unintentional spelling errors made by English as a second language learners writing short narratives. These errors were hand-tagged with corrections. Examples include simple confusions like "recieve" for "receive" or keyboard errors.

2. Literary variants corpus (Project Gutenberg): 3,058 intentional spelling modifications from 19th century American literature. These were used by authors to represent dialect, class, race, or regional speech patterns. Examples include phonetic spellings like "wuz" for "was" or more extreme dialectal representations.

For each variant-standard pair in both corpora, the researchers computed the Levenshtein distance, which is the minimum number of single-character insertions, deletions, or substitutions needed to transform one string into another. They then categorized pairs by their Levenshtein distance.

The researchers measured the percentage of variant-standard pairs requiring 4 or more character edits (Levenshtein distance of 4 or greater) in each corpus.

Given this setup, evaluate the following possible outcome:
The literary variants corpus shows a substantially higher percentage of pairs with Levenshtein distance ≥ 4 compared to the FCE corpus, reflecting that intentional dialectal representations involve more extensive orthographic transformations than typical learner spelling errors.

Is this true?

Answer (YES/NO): YES